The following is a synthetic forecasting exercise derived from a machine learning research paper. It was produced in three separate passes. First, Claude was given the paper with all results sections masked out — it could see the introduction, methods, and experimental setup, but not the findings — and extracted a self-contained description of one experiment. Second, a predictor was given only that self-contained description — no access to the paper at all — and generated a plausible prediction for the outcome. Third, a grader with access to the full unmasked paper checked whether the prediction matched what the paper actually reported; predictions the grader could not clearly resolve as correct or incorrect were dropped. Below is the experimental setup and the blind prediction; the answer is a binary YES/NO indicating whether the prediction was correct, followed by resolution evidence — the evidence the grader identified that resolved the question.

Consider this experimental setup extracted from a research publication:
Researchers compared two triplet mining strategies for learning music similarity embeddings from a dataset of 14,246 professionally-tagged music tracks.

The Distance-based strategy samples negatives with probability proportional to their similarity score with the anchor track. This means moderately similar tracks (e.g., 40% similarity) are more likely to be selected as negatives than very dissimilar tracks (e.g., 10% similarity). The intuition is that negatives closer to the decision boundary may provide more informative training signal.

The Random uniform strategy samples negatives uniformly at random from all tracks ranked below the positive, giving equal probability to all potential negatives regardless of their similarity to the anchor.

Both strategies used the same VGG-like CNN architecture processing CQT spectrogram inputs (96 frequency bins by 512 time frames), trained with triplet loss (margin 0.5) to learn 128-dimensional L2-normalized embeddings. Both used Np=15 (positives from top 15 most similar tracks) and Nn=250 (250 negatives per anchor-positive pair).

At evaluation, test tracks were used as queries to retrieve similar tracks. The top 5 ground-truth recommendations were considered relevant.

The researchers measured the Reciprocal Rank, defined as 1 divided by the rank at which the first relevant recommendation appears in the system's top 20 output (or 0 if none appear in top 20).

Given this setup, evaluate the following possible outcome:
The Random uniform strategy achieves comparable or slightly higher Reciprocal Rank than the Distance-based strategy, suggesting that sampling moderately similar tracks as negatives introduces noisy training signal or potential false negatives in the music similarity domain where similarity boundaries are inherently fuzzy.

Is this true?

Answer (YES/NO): NO